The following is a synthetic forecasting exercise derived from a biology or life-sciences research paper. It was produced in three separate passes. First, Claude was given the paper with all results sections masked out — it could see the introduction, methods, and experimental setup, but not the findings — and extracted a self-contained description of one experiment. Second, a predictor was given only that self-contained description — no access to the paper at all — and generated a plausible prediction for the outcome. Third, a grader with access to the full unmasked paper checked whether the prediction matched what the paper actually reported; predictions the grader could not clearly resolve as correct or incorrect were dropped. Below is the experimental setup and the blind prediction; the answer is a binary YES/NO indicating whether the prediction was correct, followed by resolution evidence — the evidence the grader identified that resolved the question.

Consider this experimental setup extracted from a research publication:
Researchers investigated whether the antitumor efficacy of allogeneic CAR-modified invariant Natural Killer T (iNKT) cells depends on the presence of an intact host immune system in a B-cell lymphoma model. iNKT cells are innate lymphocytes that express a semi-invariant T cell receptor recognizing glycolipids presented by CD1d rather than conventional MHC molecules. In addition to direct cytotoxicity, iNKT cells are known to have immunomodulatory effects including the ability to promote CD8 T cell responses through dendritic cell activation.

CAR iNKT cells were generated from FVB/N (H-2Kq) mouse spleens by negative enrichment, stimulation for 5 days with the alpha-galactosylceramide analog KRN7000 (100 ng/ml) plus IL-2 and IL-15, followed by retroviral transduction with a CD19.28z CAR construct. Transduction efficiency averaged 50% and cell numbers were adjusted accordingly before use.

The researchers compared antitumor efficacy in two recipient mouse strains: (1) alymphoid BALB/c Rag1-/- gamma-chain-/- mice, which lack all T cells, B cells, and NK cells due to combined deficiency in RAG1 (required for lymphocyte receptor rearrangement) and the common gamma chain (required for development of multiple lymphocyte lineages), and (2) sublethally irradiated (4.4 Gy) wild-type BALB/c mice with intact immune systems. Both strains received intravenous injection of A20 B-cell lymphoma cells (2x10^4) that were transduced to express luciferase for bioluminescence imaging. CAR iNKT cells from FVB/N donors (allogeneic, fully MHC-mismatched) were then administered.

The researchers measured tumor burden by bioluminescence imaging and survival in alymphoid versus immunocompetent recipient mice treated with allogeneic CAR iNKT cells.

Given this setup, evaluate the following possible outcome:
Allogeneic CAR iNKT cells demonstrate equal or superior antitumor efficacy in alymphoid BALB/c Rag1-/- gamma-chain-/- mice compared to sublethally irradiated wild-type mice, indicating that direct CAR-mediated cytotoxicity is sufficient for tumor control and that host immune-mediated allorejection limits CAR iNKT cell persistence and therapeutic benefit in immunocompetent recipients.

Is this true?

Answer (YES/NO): NO